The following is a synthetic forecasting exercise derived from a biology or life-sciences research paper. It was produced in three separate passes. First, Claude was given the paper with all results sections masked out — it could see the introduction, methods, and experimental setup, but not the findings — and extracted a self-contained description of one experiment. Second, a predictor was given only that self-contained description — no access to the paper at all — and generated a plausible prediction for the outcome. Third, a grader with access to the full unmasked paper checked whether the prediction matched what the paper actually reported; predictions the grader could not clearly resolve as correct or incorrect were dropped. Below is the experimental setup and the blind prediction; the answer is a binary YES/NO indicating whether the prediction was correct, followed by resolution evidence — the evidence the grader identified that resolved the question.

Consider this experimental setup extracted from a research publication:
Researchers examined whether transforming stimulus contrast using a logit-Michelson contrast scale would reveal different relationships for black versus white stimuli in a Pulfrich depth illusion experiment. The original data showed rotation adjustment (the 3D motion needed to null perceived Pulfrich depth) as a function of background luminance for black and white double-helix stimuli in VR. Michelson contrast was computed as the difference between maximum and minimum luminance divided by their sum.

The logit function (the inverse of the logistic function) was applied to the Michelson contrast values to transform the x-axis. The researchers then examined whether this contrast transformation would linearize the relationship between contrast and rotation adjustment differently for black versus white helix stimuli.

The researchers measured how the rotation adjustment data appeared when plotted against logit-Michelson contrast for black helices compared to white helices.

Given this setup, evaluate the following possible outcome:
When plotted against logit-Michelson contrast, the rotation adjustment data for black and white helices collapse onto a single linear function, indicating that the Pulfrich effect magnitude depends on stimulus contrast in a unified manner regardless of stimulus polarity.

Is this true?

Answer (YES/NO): NO